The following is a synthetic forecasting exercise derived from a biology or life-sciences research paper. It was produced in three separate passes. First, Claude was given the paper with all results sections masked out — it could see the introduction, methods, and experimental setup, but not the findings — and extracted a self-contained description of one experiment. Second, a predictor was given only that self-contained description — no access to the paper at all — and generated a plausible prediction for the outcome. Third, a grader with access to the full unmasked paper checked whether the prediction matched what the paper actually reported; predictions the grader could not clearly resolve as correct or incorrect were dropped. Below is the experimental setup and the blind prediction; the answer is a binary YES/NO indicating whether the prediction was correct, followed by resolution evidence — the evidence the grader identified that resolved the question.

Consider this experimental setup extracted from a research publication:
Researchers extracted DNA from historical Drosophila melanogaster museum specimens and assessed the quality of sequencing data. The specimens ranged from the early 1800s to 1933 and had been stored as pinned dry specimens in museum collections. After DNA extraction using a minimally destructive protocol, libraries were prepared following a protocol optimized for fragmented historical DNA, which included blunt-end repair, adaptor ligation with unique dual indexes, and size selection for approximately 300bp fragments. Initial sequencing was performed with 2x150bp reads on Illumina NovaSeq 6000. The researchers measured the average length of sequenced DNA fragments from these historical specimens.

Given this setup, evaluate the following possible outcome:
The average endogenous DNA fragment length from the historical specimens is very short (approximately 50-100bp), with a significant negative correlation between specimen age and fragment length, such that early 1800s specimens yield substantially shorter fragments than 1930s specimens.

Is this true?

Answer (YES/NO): NO